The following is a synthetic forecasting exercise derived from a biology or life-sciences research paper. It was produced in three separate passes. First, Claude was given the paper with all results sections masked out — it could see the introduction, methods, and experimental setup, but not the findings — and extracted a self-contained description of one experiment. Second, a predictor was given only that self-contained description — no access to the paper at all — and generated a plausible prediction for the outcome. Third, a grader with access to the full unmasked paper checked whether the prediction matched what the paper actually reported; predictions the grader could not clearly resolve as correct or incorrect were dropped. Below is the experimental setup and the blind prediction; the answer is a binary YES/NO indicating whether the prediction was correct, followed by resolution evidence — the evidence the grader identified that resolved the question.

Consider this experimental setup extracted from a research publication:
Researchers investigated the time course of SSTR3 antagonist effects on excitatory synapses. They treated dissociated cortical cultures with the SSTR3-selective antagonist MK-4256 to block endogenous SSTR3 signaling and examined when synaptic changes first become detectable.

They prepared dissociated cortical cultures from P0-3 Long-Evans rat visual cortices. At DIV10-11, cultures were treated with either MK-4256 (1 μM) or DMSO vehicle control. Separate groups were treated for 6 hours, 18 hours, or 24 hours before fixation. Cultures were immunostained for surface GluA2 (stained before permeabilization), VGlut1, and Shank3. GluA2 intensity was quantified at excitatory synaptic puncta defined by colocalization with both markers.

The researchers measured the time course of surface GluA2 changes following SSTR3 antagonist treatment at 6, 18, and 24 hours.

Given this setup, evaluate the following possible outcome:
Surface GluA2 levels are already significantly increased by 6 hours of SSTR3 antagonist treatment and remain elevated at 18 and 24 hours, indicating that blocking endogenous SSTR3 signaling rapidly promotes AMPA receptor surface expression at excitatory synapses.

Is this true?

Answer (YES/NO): NO